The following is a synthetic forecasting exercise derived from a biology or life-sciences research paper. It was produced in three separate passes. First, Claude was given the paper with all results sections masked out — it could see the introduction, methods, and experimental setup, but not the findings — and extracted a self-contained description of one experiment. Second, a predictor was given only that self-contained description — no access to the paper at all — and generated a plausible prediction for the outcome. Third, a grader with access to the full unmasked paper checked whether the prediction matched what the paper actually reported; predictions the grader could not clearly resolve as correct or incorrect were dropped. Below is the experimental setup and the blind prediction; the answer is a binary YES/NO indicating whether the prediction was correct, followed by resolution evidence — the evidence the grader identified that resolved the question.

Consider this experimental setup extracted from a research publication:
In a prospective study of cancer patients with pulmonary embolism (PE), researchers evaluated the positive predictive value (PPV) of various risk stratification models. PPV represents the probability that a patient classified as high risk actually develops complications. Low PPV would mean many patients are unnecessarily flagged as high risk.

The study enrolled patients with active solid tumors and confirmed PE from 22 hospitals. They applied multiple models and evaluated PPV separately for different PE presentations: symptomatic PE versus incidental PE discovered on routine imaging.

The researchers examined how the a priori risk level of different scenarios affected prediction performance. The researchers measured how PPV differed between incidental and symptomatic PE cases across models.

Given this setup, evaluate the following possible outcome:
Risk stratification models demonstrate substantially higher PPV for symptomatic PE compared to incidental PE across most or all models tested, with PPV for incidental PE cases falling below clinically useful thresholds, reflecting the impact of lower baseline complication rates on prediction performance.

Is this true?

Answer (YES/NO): YES